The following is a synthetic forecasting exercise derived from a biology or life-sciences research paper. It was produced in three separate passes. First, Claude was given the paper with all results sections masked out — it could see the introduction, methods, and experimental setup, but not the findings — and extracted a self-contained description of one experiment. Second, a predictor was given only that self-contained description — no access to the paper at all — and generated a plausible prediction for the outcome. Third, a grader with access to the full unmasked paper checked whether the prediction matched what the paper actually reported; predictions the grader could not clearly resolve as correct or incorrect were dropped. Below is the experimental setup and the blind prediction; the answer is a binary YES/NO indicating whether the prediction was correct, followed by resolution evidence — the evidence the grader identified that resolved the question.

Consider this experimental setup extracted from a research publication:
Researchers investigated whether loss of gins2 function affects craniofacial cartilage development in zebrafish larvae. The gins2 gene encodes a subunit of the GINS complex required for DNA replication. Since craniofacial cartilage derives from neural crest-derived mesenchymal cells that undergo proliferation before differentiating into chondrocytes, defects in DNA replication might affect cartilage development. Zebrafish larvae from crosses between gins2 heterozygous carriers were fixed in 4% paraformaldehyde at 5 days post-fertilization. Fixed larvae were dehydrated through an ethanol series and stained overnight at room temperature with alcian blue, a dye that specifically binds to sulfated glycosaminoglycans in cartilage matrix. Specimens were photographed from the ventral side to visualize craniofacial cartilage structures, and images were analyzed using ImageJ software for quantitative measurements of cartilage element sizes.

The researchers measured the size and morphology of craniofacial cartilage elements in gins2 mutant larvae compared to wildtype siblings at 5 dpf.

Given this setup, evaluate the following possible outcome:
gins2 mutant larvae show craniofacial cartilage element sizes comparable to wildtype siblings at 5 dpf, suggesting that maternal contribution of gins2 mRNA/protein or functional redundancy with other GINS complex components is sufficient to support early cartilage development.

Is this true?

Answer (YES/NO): NO